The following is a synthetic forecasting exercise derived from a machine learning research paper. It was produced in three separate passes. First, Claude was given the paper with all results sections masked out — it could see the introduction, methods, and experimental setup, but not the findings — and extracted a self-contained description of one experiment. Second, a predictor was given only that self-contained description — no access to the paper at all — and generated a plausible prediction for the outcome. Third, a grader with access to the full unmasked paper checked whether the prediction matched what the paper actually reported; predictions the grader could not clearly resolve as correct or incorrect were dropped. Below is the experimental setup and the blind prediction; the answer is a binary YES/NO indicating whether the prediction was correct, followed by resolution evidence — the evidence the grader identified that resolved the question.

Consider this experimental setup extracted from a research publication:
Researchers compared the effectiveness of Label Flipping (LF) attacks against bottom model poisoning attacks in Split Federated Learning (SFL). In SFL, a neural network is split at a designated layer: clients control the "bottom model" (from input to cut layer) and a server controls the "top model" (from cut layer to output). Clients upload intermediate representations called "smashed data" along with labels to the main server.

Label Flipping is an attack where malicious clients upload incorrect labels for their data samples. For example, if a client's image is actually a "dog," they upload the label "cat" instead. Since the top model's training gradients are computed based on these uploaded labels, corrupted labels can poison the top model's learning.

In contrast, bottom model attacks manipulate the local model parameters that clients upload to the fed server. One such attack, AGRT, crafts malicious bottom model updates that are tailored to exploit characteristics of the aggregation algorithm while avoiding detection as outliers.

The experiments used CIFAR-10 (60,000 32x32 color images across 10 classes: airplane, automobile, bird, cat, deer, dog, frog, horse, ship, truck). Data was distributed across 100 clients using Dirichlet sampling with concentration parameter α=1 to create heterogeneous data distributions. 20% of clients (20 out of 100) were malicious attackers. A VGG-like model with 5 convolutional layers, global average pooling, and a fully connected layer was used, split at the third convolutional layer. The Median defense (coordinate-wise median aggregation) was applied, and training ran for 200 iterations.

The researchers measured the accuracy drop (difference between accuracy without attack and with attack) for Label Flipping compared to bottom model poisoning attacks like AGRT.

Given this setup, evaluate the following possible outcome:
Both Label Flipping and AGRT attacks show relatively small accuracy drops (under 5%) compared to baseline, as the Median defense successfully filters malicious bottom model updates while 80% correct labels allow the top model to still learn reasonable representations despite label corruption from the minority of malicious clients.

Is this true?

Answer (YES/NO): NO